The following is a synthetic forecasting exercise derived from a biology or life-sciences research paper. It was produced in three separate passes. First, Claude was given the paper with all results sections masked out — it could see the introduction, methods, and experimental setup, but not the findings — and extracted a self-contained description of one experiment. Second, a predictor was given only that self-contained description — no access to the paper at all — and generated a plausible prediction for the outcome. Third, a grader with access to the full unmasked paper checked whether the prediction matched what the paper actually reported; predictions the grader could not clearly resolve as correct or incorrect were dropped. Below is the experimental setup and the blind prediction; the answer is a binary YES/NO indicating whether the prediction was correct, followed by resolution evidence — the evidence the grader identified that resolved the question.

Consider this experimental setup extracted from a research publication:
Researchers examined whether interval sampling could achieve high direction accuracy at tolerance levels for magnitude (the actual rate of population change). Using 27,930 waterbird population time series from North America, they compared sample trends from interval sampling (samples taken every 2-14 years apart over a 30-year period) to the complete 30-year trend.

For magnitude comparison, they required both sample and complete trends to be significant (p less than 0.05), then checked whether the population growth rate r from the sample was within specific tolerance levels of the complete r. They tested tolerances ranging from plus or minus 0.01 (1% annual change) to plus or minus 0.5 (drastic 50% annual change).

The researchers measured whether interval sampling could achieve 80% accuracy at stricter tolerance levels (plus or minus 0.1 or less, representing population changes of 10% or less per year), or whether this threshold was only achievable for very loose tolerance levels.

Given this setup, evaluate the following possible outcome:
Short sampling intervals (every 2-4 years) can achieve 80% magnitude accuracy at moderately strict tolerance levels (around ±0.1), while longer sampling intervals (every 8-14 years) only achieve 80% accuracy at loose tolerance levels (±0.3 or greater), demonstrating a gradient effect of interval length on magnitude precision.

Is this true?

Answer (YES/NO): NO